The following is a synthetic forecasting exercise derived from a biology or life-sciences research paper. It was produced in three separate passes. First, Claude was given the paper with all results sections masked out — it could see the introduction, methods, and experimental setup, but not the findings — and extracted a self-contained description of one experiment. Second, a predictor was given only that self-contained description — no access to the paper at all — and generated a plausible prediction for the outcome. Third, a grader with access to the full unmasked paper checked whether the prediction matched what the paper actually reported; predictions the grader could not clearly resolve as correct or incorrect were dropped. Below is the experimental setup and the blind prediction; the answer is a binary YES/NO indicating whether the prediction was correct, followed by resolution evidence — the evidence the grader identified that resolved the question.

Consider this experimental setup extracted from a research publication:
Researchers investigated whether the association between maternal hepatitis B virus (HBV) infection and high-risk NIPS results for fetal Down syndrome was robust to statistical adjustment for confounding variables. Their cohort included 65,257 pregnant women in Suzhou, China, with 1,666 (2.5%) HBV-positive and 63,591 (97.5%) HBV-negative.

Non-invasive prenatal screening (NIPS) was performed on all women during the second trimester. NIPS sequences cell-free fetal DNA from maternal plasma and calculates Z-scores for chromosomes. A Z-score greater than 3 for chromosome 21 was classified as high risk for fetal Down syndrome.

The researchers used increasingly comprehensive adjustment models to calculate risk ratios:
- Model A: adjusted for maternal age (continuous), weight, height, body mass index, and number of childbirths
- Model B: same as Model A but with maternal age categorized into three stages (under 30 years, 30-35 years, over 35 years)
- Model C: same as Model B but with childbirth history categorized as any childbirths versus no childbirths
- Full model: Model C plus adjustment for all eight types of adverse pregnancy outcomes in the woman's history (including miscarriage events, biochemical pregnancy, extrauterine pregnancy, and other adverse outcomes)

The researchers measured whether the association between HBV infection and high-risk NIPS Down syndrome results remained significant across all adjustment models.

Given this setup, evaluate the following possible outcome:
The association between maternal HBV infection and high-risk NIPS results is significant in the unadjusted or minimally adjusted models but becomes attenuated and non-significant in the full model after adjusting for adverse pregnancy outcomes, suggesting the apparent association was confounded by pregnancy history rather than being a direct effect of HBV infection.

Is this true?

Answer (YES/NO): NO